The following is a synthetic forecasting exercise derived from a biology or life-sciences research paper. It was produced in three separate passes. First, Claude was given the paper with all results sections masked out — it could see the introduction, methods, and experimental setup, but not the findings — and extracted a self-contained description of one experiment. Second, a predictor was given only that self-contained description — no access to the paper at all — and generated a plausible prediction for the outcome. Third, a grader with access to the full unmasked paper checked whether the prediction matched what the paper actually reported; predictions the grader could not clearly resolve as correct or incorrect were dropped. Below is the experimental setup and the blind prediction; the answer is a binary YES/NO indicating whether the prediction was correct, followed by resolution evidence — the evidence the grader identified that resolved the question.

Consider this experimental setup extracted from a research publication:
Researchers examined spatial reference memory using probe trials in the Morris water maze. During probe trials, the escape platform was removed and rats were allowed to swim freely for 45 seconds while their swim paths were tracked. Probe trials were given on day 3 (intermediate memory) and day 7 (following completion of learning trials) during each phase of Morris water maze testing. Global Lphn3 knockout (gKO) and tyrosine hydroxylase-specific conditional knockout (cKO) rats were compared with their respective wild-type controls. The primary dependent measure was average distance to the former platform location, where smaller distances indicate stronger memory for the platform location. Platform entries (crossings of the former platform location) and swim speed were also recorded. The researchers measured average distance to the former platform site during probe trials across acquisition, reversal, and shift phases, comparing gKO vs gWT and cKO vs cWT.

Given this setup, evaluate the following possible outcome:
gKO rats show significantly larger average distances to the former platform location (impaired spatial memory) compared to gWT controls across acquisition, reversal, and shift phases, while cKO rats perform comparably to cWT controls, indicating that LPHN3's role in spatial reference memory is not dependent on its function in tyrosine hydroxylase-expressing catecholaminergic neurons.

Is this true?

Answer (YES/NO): NO